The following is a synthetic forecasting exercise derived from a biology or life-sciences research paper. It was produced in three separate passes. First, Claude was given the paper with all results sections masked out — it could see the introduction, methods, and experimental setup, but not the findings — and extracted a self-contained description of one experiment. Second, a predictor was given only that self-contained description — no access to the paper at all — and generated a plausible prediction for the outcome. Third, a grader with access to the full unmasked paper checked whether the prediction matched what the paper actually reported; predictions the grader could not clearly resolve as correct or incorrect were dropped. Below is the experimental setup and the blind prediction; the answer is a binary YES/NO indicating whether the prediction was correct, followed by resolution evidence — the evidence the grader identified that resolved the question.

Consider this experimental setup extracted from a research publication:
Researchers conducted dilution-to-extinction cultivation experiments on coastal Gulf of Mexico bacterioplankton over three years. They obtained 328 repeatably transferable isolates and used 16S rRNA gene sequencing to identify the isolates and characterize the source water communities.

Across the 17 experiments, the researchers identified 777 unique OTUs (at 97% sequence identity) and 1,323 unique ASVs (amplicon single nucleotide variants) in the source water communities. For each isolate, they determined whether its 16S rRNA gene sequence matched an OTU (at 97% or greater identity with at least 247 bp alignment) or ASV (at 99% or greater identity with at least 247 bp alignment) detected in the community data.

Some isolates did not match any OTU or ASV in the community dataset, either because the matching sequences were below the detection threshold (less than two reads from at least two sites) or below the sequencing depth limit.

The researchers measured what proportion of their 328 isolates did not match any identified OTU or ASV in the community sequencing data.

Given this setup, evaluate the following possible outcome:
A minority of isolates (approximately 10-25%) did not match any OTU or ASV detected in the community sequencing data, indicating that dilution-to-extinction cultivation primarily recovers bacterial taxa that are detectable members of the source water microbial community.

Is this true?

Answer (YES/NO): NO